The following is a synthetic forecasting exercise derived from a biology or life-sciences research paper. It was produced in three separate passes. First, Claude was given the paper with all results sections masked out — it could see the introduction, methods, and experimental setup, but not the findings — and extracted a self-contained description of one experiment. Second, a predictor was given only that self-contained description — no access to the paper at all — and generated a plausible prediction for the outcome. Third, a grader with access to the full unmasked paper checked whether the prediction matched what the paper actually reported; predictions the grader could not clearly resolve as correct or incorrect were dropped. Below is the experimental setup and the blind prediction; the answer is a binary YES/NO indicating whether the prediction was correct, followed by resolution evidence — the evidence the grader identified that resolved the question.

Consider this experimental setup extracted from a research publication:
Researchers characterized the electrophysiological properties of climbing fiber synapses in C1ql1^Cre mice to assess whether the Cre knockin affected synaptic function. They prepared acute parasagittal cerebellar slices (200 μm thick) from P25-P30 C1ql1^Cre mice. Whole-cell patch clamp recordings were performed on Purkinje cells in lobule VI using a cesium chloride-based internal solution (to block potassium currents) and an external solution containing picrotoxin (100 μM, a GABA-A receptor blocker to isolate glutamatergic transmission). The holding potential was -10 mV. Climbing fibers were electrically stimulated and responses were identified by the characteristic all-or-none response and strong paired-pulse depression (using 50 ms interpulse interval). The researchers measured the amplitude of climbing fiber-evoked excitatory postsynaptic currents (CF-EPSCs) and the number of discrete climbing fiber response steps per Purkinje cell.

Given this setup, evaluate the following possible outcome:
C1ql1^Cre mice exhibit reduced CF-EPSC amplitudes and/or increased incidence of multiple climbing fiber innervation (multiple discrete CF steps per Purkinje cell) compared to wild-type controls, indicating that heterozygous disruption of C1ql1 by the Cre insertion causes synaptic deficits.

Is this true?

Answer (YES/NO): NO